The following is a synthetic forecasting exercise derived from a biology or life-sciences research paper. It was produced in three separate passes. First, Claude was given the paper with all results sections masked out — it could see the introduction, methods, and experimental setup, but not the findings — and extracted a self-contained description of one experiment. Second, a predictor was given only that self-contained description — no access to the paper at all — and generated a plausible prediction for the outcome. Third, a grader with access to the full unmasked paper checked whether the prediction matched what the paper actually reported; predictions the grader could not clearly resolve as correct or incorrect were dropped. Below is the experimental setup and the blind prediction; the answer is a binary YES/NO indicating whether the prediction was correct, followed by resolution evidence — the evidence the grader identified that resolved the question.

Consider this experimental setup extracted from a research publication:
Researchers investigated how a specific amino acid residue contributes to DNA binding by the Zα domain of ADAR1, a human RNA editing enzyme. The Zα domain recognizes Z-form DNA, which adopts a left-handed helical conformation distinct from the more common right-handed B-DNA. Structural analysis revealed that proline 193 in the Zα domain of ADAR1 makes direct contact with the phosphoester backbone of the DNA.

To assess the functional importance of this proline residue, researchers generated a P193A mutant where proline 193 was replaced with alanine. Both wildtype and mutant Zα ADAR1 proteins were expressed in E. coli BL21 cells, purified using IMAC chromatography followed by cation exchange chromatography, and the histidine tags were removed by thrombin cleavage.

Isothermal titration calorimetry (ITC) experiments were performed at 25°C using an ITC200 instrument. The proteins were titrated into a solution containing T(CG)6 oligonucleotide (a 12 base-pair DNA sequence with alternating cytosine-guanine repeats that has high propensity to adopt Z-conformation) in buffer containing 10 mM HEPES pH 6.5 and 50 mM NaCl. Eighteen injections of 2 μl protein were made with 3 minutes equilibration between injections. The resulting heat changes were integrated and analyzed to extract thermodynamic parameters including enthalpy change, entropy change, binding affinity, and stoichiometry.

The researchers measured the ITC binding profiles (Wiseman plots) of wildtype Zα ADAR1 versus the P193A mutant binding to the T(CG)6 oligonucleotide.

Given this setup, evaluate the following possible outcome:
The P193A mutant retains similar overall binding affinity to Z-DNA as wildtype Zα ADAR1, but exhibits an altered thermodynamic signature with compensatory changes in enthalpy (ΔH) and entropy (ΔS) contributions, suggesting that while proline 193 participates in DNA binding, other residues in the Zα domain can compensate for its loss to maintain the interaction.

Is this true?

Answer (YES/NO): NO